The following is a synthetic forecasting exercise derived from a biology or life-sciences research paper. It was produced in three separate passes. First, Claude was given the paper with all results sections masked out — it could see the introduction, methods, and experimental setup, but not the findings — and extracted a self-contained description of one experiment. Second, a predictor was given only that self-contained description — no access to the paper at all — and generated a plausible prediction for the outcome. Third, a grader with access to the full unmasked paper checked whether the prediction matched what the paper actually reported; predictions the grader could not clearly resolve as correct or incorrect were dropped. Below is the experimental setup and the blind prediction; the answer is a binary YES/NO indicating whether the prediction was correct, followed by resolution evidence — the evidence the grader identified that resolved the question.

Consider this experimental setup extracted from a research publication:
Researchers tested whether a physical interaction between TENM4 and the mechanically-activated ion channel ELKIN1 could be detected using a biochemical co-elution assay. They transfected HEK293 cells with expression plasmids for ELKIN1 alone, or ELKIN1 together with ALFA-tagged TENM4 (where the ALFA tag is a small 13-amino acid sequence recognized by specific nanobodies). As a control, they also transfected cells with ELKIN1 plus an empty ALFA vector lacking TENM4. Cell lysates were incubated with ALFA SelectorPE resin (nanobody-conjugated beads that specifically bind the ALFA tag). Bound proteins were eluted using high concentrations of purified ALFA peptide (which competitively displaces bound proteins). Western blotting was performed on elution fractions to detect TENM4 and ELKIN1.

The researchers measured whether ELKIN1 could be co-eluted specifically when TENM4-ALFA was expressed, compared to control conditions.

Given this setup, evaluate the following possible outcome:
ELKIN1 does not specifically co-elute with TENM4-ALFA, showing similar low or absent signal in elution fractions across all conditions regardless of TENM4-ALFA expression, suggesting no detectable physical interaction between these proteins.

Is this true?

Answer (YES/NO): NO